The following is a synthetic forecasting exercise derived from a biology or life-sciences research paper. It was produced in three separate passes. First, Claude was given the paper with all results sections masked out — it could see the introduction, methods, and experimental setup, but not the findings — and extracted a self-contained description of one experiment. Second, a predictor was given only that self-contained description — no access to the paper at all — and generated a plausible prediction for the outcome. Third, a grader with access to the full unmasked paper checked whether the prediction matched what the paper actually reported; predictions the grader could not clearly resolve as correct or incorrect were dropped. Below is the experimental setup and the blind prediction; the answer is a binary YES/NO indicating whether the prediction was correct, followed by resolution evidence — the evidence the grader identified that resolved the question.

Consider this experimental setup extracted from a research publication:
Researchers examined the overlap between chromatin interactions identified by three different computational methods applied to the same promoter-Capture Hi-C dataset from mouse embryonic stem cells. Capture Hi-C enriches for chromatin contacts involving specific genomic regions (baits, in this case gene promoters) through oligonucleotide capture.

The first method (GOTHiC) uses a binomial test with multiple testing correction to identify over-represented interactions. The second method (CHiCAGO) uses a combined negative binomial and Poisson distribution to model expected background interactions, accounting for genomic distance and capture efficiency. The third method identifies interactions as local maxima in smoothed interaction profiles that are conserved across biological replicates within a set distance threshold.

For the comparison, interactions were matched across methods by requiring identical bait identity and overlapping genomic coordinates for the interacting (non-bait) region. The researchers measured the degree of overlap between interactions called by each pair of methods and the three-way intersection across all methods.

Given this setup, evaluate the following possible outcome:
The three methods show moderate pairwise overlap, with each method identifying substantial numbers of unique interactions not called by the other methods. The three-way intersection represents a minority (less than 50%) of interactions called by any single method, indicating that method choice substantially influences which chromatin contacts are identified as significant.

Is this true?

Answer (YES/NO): NO